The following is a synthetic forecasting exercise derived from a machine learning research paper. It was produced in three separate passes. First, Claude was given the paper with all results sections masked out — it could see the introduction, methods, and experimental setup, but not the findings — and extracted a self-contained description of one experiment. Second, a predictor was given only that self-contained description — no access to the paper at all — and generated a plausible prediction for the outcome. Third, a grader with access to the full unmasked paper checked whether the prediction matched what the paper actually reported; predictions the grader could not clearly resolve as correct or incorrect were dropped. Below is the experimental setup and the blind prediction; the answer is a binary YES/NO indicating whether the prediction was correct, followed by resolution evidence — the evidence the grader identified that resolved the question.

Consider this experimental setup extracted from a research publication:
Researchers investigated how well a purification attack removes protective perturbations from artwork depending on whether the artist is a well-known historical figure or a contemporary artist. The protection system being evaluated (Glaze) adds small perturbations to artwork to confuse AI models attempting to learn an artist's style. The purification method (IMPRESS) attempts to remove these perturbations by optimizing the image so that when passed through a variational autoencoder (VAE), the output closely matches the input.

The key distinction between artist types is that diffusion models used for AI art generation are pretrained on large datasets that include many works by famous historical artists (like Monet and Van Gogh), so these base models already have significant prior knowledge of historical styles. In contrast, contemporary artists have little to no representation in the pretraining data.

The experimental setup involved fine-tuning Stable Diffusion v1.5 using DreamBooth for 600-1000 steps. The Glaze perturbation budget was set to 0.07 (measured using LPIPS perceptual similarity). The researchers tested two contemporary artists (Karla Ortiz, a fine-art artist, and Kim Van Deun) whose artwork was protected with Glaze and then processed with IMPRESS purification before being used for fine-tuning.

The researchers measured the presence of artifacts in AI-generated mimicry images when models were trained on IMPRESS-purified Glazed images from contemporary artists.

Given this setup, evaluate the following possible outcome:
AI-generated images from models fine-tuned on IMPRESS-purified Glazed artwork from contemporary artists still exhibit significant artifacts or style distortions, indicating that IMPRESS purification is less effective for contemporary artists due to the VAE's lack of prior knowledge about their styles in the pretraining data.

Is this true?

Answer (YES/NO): YES